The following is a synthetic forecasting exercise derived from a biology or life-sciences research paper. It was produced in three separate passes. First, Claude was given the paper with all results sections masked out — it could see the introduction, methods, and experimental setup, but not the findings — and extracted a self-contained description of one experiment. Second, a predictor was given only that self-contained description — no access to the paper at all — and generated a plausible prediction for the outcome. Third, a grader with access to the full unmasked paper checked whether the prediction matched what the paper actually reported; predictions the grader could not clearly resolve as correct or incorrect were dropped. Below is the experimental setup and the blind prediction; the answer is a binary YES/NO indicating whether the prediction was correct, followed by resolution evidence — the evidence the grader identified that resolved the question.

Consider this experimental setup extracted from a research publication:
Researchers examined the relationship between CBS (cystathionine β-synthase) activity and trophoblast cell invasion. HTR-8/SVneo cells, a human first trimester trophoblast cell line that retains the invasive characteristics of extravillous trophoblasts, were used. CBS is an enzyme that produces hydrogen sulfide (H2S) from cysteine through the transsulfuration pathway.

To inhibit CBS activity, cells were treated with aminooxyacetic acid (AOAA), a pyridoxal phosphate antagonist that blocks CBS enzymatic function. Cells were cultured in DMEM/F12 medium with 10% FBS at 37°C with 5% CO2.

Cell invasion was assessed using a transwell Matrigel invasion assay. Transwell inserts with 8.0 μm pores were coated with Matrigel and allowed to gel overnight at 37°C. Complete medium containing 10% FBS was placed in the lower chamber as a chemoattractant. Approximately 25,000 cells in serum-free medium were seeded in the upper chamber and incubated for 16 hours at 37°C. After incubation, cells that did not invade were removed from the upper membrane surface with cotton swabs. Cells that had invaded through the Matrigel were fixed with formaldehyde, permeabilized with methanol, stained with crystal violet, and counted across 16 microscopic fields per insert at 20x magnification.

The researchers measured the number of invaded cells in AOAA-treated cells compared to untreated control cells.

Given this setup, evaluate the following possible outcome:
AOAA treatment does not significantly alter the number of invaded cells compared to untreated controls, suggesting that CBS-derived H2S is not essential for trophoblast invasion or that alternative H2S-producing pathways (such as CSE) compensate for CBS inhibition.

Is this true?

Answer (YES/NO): NO